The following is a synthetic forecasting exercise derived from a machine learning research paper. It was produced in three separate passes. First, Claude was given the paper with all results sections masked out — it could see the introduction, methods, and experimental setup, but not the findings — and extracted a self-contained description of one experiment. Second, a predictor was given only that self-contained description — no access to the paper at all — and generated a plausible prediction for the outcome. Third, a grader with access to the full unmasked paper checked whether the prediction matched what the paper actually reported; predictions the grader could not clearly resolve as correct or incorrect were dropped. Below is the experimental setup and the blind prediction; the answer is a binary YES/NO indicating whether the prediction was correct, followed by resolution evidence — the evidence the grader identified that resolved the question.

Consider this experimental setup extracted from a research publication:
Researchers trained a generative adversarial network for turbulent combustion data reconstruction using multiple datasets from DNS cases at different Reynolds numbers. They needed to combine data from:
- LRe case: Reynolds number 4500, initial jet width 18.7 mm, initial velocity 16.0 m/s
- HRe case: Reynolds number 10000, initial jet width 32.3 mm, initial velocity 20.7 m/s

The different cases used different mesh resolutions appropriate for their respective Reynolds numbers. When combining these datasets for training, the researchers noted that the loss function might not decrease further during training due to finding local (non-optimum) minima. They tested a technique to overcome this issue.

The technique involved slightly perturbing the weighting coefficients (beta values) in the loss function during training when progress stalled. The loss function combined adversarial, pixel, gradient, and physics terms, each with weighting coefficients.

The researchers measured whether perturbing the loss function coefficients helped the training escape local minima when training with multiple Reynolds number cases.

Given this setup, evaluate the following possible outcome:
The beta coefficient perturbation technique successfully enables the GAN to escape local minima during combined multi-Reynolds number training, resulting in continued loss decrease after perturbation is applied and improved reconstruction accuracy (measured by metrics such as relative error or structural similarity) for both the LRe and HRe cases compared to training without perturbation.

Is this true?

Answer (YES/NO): YES